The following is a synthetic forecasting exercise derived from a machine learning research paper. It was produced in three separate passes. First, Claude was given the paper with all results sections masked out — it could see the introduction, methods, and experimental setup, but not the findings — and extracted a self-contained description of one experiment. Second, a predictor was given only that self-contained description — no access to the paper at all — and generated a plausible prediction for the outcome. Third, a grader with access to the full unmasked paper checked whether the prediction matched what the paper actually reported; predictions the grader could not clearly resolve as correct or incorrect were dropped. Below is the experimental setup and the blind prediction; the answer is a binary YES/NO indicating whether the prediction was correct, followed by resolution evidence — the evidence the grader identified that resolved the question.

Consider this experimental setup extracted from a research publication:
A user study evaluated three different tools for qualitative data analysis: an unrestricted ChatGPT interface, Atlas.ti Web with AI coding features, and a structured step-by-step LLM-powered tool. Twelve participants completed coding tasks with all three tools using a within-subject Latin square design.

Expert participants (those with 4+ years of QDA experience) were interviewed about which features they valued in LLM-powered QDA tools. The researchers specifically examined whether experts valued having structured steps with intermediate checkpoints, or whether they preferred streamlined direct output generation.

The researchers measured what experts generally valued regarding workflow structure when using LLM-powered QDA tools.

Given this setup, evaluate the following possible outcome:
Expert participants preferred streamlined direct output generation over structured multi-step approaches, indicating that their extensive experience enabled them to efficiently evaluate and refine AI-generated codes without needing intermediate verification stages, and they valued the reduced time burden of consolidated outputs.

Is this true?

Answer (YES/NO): NO